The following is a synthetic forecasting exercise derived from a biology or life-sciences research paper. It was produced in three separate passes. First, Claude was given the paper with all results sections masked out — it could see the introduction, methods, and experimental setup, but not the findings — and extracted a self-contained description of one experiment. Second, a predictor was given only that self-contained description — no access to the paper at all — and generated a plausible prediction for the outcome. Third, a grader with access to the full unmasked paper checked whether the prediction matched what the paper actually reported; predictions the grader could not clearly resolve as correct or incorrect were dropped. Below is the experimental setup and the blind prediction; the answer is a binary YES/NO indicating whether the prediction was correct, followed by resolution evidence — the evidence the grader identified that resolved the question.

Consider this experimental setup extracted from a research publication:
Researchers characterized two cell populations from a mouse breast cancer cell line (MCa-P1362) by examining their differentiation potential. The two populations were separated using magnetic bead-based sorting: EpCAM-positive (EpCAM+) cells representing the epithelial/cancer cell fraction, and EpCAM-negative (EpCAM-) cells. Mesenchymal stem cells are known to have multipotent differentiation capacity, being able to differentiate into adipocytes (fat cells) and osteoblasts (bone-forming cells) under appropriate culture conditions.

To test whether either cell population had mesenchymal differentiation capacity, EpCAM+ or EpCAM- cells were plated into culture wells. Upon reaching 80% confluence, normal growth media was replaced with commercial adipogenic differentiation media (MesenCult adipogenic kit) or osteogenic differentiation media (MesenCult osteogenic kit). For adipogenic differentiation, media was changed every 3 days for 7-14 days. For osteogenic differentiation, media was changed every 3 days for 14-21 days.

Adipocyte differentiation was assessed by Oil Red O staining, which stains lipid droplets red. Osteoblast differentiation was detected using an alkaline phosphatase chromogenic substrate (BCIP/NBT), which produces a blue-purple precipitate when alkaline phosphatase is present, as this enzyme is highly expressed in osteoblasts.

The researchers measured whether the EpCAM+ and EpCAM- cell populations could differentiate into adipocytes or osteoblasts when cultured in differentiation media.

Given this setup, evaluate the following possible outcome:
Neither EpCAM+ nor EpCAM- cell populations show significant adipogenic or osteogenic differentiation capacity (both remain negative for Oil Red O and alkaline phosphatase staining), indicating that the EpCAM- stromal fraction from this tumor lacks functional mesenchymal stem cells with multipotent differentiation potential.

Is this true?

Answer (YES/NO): NO